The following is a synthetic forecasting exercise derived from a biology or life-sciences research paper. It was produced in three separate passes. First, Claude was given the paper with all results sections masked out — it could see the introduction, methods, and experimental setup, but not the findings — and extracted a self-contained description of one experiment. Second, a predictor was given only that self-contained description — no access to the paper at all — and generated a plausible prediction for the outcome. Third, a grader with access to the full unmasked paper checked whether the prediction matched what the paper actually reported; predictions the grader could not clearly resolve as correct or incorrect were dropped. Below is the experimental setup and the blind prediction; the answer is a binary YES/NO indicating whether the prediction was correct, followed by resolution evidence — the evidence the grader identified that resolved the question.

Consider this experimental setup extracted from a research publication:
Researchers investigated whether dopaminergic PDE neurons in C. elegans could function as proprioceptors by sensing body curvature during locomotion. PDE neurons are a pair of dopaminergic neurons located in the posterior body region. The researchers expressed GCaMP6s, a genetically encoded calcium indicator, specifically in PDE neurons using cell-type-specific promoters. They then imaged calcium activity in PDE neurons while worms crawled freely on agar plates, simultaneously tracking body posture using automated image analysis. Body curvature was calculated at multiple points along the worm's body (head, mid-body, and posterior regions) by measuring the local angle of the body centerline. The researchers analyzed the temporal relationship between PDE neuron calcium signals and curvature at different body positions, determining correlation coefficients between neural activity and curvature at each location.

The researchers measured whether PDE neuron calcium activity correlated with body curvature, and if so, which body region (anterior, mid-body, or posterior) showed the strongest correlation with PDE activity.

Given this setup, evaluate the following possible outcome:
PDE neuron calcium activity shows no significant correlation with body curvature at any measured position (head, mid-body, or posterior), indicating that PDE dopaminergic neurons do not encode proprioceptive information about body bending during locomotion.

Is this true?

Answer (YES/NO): NO